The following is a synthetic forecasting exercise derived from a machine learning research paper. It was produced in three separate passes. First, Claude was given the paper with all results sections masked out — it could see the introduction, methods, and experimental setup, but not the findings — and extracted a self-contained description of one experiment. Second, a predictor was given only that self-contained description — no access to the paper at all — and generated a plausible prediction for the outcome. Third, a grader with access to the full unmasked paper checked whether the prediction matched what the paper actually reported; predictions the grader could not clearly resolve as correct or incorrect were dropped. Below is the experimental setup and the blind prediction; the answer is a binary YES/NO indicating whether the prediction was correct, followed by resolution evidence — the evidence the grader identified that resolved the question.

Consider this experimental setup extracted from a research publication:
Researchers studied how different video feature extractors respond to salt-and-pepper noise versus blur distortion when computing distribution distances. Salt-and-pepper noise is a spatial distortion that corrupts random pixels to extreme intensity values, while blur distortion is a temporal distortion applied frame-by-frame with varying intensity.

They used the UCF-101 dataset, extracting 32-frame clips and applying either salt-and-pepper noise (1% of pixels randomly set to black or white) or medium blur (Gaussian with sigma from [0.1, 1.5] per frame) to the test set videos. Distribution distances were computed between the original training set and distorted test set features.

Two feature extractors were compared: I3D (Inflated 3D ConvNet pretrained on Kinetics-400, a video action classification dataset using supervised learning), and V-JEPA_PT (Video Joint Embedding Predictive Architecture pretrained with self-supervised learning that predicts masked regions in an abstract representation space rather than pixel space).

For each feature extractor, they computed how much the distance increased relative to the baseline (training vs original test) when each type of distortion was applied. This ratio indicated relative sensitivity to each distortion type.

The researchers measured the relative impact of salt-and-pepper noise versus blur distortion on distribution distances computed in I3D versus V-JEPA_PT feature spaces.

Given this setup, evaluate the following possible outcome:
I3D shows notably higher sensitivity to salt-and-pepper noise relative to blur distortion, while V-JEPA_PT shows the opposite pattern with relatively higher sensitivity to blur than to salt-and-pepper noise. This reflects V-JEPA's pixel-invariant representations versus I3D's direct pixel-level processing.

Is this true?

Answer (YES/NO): YES